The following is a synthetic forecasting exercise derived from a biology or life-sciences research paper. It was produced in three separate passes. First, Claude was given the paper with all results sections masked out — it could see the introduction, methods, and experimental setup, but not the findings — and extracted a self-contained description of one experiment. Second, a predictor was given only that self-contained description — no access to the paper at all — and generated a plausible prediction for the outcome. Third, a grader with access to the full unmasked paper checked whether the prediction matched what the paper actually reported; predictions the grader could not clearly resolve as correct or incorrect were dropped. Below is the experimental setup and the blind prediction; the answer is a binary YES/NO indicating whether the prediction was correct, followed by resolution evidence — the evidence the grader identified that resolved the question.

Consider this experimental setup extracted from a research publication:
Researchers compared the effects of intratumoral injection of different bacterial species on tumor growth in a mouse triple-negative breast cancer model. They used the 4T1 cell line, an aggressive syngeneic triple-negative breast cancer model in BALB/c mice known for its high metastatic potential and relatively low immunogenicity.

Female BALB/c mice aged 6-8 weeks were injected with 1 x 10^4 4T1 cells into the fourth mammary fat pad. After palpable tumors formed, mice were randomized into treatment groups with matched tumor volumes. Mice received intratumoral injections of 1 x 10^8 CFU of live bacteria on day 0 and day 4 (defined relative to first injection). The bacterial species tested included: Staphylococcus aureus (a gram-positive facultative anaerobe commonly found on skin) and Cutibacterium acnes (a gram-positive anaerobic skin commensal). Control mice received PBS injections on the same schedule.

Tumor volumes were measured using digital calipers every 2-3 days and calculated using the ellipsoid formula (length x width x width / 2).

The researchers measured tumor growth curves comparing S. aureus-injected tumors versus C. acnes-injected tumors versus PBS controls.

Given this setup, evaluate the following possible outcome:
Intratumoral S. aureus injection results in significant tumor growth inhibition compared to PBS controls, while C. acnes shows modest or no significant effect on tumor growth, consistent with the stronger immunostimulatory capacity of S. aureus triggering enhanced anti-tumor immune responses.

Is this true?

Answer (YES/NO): YES